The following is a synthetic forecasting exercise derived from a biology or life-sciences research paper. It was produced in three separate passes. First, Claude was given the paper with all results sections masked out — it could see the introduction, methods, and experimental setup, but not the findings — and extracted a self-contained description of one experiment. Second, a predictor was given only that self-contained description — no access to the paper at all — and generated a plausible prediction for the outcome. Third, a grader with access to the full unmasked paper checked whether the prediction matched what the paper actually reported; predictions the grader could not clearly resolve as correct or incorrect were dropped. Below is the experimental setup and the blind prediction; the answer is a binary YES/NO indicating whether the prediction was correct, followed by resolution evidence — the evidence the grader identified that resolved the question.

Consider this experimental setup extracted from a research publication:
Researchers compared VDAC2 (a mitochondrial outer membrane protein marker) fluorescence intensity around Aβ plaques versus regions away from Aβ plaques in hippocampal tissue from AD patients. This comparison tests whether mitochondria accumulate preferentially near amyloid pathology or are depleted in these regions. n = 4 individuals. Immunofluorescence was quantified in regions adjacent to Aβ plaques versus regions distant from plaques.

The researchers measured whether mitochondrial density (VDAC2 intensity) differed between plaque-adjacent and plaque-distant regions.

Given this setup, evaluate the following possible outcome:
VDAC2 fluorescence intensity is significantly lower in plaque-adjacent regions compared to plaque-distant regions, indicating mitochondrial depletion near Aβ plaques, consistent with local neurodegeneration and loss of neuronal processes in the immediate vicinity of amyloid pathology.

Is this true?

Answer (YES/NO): NO